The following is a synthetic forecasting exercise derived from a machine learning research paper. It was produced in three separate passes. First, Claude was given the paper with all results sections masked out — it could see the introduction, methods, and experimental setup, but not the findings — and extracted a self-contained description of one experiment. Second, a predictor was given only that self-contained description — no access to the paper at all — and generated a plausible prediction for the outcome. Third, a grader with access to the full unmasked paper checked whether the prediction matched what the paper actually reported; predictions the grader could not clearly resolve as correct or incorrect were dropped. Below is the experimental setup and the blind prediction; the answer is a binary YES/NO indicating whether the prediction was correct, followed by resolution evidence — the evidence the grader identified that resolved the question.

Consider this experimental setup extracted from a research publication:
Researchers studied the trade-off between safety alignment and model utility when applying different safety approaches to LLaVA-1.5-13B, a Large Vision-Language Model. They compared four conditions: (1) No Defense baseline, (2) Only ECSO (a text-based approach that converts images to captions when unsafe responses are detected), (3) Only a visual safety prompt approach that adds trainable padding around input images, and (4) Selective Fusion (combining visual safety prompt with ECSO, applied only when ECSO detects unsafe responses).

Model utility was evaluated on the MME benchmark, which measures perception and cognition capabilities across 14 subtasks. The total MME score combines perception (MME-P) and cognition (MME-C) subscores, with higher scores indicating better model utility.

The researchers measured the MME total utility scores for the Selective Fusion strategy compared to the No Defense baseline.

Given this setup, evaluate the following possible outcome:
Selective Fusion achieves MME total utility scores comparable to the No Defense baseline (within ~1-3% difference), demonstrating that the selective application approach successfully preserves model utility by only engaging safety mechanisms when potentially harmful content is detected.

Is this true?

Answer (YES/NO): YES